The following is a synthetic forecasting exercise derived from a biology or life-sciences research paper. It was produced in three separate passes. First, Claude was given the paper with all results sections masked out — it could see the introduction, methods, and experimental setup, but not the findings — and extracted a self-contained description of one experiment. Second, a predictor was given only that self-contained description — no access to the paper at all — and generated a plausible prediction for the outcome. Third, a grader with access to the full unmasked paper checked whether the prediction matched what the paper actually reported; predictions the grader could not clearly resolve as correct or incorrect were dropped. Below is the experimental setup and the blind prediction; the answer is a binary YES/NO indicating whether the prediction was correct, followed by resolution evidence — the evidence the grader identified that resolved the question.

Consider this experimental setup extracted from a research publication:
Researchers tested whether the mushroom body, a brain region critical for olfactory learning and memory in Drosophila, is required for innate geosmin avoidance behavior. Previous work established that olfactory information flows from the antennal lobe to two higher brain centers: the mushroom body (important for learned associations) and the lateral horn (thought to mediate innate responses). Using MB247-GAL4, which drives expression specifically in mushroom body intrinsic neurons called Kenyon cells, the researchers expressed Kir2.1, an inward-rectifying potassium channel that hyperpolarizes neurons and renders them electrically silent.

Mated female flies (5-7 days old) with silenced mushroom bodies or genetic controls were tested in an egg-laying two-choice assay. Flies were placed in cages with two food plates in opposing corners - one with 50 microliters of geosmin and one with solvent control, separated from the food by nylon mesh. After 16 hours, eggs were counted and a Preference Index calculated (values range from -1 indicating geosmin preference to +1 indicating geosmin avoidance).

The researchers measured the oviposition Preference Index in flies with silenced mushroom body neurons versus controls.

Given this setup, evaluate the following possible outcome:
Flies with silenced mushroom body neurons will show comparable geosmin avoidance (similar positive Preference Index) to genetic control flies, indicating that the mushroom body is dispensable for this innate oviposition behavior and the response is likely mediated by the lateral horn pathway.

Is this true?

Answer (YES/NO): YES